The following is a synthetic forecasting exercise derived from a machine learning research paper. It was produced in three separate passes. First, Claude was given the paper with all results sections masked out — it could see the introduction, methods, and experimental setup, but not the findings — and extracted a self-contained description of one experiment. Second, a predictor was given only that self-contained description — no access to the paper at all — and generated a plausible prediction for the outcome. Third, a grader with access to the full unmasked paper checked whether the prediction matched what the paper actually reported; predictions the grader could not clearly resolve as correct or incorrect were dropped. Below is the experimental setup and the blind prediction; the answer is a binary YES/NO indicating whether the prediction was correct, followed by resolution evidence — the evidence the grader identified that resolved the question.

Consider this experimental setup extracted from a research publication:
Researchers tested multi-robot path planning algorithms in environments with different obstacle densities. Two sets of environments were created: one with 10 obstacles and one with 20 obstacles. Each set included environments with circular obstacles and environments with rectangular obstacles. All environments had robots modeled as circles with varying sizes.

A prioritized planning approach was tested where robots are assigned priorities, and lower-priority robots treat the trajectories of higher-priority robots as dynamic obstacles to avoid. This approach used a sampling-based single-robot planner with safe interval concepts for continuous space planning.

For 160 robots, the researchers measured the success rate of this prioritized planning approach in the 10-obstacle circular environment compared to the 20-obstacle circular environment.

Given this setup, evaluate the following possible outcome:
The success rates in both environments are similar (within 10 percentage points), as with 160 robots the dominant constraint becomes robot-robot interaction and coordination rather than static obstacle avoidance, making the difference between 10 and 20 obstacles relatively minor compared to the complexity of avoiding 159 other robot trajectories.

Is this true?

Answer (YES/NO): YES